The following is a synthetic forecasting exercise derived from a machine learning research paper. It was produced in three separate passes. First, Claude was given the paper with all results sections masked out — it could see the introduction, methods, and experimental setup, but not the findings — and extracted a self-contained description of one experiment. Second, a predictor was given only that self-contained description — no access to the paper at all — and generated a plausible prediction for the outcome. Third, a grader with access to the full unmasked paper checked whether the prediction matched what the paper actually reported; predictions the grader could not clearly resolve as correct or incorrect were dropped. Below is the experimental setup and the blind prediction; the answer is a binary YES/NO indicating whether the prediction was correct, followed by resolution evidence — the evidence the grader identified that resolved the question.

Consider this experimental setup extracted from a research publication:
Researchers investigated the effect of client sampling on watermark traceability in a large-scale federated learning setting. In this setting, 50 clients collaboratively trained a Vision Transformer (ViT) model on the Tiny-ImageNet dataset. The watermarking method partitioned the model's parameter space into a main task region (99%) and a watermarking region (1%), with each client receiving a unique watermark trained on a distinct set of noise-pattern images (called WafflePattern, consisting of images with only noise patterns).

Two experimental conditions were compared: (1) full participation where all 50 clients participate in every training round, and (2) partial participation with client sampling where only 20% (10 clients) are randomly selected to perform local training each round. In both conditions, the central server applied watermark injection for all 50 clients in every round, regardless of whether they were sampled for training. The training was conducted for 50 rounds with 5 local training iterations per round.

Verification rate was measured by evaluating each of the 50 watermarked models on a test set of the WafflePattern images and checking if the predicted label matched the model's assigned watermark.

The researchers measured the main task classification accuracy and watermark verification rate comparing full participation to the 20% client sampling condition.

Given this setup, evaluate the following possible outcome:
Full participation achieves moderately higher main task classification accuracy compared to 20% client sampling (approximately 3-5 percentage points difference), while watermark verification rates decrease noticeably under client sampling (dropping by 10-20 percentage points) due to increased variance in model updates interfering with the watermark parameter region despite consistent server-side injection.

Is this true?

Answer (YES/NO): NO